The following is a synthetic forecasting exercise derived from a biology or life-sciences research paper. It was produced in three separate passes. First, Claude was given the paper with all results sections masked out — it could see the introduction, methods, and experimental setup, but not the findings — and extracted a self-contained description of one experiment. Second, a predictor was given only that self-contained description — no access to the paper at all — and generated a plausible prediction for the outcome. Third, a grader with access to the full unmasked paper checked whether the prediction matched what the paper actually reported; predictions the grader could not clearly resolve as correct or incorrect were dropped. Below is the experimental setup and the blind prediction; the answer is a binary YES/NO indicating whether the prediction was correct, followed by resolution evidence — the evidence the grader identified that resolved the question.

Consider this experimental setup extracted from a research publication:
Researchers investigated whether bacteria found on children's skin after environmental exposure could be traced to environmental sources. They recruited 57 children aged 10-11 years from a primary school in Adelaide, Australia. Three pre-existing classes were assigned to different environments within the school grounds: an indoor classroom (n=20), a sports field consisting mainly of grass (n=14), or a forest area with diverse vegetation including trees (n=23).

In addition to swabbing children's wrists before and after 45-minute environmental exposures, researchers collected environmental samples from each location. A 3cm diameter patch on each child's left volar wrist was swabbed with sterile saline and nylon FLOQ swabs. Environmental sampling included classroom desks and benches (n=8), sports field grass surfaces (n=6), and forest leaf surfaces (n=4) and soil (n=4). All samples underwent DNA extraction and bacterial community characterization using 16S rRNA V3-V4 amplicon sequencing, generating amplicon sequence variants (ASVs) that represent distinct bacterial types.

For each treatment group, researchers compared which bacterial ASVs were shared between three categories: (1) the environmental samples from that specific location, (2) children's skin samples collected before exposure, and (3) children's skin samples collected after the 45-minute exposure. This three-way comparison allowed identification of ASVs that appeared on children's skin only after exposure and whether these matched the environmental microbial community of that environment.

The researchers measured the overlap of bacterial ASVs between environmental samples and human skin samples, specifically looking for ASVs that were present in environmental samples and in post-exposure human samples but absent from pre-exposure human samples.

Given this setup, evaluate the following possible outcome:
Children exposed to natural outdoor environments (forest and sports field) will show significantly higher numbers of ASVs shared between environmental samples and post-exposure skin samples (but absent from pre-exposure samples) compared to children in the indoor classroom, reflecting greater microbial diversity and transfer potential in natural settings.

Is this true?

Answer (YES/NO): NO